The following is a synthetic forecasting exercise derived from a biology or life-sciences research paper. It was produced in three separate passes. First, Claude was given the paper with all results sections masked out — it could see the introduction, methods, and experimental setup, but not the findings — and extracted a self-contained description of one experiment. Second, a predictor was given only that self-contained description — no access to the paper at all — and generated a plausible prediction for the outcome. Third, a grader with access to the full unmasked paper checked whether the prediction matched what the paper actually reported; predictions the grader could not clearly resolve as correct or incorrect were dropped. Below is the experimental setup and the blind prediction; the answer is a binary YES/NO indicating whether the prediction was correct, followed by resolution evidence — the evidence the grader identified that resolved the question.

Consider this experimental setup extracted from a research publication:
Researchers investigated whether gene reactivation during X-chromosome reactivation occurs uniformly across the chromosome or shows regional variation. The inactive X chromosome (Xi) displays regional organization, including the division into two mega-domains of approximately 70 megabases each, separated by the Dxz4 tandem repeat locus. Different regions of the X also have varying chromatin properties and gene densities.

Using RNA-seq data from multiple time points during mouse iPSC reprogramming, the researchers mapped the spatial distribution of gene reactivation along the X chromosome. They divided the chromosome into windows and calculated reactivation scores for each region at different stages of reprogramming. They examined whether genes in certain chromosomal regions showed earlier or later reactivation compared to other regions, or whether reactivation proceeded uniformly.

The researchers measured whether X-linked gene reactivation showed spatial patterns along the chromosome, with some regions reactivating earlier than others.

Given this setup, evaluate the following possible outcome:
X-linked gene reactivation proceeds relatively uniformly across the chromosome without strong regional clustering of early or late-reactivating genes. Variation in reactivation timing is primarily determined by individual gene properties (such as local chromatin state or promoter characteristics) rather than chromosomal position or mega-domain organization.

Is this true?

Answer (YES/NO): NO